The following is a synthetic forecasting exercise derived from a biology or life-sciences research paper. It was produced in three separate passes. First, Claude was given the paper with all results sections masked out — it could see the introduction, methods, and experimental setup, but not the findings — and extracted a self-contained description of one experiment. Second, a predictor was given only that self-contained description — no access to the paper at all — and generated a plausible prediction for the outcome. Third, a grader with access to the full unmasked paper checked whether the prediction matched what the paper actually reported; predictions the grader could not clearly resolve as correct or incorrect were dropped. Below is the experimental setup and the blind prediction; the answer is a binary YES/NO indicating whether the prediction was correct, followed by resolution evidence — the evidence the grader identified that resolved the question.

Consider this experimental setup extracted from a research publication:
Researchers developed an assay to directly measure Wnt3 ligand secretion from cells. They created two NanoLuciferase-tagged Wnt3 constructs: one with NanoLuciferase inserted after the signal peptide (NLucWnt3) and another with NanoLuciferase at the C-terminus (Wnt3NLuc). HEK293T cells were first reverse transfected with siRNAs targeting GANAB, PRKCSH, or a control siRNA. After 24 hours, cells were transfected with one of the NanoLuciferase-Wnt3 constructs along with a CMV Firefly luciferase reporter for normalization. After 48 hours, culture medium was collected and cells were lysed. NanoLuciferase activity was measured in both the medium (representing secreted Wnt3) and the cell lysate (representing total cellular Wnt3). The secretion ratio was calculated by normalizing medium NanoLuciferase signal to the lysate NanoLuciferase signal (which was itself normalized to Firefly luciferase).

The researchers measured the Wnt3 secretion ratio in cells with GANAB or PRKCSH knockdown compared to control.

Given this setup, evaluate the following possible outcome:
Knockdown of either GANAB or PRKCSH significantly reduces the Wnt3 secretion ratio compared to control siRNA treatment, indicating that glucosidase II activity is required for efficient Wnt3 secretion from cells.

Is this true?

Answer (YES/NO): YES